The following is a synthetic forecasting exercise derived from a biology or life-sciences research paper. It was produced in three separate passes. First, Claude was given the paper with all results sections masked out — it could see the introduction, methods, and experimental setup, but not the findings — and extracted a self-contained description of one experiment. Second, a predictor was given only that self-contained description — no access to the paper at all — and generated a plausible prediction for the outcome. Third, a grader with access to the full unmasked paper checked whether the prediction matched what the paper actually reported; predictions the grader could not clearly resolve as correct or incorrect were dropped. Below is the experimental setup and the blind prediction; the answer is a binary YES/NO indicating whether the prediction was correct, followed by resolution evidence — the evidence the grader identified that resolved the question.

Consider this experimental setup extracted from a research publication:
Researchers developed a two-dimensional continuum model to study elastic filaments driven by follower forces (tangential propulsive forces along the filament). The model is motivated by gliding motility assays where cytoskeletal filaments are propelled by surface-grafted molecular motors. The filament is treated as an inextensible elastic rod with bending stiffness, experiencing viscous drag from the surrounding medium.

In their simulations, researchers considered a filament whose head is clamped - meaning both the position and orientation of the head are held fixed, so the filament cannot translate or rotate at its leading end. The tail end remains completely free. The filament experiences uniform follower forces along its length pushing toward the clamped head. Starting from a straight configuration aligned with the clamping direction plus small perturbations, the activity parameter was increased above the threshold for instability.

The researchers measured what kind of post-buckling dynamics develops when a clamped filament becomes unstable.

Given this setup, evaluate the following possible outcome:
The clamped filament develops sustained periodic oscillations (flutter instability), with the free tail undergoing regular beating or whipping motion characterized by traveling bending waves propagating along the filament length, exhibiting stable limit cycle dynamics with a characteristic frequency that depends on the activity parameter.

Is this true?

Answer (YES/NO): YES